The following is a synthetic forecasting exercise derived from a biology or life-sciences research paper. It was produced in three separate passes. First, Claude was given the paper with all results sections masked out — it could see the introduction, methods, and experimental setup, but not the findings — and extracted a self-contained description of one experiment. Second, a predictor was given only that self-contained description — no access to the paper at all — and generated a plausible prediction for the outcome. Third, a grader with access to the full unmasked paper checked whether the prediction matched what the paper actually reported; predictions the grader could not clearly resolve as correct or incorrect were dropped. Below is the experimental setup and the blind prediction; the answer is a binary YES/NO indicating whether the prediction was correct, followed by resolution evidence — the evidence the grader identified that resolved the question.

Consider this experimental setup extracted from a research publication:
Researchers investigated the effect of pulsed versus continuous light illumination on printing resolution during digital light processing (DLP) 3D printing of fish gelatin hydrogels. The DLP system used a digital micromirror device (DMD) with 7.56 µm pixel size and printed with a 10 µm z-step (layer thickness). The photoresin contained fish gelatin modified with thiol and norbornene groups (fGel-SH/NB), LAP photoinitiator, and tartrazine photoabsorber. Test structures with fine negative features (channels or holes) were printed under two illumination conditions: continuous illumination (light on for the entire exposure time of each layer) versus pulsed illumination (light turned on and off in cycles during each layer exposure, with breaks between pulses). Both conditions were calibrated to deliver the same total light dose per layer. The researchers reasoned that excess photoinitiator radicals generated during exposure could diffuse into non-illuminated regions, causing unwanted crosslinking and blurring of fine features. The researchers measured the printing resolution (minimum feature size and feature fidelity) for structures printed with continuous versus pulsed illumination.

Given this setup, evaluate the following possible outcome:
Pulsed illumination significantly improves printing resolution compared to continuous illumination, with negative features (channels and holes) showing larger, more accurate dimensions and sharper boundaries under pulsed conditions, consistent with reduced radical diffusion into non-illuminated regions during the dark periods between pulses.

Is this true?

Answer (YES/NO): YES